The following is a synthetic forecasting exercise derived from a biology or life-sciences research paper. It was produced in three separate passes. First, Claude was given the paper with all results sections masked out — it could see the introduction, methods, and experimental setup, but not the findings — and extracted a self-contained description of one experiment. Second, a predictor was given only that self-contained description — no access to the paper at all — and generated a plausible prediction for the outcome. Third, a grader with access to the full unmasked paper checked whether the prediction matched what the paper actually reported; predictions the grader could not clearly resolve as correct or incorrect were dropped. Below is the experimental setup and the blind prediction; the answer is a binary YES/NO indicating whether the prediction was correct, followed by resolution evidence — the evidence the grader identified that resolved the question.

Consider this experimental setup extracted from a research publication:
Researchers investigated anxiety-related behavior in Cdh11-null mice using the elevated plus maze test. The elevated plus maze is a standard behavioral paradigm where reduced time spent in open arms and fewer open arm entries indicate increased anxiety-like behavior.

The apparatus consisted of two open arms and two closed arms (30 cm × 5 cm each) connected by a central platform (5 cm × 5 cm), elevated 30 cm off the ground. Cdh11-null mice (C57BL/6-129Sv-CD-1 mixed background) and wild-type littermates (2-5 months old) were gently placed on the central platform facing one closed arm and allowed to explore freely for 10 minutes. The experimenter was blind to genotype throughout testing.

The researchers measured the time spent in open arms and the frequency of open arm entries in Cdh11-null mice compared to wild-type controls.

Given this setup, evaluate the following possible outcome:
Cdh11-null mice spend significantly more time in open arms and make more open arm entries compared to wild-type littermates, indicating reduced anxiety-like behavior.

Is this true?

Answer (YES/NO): YES